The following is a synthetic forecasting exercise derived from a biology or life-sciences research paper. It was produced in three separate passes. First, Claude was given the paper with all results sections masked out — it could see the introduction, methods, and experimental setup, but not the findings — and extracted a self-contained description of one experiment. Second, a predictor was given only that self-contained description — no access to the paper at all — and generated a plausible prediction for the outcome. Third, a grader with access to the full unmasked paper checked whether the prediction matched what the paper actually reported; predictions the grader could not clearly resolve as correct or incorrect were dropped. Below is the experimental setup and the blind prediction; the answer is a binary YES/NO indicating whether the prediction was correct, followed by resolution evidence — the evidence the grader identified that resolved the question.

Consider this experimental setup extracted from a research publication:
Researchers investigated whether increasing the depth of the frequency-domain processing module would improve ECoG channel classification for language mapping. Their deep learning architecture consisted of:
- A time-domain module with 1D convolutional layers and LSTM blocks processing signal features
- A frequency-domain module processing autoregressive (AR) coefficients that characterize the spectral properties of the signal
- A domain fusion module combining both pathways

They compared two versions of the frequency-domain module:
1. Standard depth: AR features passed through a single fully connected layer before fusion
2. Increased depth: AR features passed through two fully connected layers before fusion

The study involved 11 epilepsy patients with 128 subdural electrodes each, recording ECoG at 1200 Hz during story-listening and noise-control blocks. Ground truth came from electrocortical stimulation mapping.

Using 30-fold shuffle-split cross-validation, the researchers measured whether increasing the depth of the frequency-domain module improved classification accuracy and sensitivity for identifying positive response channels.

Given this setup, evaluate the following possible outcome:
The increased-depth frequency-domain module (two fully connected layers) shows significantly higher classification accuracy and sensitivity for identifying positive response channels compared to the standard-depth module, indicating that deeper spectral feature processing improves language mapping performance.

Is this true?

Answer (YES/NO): NO